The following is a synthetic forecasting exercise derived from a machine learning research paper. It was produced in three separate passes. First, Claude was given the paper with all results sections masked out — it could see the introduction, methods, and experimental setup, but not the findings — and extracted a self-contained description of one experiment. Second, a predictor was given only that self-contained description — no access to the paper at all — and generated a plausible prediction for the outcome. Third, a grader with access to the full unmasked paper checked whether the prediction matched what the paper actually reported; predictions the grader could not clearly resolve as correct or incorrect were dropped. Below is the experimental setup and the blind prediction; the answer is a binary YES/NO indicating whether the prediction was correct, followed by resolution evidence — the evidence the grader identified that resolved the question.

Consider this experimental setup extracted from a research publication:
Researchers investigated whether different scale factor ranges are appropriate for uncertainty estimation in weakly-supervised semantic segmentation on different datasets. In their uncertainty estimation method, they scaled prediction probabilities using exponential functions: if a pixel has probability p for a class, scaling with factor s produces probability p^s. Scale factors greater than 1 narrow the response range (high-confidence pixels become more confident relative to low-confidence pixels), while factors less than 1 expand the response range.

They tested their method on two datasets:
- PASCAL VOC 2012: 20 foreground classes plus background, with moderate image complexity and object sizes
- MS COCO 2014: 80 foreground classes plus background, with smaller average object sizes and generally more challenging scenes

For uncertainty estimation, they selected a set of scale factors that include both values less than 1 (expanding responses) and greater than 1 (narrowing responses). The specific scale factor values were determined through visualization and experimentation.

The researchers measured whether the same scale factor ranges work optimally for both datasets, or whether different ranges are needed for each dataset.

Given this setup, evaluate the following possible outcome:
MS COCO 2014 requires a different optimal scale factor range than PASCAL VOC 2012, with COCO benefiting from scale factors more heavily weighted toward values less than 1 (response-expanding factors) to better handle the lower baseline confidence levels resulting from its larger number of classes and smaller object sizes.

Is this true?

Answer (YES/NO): NO